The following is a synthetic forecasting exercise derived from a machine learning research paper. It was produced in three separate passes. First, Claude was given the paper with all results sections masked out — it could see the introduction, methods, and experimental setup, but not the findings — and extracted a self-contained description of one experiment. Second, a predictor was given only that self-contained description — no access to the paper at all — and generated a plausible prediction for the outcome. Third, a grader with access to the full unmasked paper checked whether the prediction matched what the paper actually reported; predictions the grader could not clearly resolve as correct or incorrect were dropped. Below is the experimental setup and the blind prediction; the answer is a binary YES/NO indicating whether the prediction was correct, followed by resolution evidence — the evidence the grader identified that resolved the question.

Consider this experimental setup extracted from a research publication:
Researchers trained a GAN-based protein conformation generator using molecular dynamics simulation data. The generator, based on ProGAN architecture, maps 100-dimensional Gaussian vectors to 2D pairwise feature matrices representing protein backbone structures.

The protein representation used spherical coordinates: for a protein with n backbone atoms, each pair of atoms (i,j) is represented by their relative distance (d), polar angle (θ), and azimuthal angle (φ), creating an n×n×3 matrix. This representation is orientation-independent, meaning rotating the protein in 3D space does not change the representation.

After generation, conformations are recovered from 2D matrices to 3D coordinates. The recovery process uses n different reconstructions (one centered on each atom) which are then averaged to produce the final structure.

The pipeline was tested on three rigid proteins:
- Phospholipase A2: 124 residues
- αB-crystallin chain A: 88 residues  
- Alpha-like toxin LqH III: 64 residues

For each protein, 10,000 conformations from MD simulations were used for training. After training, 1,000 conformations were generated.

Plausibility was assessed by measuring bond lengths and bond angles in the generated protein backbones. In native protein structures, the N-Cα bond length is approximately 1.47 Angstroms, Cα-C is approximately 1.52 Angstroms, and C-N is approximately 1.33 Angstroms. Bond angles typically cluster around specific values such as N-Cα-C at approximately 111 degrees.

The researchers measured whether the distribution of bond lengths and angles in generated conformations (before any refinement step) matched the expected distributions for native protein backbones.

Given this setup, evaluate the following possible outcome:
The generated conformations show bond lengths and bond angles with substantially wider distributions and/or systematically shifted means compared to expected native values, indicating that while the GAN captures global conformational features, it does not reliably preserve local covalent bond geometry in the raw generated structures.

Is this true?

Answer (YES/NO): YES